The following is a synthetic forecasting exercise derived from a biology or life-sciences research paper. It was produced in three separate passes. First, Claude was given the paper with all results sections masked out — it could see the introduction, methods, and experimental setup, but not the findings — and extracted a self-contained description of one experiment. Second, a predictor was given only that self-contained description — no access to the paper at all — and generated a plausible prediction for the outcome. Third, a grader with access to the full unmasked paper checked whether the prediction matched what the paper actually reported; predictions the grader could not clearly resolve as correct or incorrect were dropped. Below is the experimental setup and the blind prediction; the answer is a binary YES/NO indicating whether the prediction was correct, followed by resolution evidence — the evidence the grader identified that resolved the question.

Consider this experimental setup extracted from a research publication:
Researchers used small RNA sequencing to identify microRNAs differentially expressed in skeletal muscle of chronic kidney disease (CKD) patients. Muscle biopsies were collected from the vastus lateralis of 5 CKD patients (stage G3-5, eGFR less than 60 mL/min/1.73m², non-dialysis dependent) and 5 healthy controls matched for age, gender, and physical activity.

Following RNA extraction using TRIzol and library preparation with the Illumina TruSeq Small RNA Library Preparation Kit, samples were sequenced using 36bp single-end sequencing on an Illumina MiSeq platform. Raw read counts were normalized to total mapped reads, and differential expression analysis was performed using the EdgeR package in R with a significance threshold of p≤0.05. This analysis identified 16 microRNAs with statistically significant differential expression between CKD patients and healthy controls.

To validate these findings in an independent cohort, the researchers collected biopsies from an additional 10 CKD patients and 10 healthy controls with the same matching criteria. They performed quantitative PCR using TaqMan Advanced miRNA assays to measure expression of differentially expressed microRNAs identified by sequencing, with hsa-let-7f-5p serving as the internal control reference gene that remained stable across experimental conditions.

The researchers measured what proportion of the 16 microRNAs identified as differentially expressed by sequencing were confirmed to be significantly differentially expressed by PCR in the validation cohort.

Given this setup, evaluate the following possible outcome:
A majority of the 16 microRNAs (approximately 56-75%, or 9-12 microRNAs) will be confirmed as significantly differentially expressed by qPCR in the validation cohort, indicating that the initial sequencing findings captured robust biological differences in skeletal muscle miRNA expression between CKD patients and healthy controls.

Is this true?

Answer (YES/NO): NO